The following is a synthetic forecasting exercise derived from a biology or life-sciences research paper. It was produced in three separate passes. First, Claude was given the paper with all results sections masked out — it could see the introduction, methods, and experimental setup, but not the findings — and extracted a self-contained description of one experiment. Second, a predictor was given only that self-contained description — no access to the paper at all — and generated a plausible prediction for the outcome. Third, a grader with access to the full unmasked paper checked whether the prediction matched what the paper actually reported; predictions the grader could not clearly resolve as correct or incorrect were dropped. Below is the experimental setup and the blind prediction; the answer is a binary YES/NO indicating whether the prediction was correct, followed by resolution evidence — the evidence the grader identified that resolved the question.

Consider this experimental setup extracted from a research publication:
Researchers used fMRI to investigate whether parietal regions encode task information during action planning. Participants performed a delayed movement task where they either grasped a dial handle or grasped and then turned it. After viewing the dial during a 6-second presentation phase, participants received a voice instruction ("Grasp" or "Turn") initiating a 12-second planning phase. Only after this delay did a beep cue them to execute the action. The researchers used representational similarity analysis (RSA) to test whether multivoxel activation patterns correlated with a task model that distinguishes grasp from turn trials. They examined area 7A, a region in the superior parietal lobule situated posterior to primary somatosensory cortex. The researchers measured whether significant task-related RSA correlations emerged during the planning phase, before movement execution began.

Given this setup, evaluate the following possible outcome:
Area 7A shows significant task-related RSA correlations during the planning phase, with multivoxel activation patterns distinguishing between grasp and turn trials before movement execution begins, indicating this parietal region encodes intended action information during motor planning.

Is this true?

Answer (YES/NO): YES